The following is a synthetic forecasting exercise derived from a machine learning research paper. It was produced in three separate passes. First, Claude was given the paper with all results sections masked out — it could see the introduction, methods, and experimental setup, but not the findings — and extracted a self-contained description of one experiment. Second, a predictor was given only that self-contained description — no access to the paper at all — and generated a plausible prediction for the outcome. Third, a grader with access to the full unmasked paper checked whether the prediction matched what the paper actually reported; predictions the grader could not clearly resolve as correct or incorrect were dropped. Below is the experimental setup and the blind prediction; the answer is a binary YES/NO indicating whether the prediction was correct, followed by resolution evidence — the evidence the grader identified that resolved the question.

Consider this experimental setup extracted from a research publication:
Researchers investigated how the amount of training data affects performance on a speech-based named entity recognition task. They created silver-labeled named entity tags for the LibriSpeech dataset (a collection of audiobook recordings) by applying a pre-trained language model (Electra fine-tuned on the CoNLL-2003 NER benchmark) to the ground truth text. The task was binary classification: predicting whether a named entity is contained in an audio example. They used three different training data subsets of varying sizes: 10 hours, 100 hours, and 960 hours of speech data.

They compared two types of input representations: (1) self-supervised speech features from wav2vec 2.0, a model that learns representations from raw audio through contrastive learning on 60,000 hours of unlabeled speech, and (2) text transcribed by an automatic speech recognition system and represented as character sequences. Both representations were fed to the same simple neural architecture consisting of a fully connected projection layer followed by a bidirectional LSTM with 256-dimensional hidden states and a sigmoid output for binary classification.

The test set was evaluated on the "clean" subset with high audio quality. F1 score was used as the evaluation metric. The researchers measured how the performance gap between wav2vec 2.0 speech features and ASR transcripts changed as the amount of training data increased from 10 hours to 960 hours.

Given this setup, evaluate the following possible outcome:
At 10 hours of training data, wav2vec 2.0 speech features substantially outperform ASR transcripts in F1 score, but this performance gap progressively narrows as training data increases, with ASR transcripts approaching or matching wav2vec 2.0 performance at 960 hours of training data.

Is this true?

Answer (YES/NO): YES